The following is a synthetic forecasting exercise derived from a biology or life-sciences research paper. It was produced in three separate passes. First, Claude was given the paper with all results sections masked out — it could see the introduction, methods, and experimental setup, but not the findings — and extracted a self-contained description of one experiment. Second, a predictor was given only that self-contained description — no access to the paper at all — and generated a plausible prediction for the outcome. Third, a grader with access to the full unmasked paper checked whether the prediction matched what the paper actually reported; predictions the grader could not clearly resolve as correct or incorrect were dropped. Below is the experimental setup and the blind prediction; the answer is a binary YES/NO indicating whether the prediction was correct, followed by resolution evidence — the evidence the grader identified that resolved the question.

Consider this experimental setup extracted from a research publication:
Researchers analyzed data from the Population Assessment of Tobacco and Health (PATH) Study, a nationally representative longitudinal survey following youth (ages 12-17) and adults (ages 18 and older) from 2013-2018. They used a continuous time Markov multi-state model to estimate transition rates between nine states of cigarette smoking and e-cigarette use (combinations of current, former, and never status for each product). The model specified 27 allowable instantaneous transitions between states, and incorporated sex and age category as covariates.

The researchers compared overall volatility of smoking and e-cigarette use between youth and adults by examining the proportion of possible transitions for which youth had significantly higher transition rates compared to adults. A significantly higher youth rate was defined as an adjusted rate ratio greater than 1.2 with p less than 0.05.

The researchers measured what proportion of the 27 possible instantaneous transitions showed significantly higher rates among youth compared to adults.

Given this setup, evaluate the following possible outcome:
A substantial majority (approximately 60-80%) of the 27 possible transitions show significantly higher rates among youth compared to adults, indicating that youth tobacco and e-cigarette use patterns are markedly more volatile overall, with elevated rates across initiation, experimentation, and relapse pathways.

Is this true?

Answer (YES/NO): YES